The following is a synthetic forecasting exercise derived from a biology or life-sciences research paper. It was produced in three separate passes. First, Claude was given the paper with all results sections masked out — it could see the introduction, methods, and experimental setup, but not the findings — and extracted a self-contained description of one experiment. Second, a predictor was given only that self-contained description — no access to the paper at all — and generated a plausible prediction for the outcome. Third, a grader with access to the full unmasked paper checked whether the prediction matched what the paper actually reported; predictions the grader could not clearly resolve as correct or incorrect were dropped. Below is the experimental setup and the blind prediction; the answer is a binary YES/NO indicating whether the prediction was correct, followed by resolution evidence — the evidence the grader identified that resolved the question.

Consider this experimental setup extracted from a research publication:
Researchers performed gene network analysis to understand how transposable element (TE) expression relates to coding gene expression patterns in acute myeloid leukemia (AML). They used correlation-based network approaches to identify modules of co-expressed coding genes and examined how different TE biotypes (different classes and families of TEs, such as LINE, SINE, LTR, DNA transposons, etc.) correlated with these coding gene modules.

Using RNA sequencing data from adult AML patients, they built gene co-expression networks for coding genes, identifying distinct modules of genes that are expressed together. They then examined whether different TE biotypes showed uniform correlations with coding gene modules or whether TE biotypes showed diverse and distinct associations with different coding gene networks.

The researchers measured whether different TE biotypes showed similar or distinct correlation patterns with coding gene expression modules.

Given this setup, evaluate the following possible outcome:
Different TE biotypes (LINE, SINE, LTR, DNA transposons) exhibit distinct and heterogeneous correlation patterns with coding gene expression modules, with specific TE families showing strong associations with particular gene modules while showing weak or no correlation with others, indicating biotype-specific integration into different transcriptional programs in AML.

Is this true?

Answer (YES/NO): YES